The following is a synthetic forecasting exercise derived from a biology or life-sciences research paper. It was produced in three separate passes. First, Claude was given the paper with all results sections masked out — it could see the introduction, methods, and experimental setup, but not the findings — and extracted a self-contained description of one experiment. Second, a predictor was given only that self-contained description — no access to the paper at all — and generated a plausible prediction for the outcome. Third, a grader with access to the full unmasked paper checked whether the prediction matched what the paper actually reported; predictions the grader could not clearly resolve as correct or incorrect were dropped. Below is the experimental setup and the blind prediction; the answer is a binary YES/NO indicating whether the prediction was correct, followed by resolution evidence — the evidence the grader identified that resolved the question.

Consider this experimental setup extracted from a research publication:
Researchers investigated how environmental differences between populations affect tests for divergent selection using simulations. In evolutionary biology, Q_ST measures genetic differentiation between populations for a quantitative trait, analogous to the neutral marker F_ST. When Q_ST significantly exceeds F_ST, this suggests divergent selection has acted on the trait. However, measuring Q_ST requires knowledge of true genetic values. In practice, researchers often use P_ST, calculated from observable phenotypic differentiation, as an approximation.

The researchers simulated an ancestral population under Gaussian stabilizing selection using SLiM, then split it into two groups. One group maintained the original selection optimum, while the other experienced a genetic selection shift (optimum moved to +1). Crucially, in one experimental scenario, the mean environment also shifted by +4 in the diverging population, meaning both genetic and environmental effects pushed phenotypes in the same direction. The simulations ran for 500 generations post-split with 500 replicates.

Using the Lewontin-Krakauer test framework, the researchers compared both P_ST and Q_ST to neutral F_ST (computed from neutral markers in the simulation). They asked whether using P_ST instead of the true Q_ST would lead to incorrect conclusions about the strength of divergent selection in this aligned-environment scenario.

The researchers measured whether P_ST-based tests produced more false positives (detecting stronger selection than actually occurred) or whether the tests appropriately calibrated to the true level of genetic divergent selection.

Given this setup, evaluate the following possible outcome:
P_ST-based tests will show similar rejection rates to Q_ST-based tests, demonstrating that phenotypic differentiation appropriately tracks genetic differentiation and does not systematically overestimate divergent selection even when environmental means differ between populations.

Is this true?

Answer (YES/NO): NO